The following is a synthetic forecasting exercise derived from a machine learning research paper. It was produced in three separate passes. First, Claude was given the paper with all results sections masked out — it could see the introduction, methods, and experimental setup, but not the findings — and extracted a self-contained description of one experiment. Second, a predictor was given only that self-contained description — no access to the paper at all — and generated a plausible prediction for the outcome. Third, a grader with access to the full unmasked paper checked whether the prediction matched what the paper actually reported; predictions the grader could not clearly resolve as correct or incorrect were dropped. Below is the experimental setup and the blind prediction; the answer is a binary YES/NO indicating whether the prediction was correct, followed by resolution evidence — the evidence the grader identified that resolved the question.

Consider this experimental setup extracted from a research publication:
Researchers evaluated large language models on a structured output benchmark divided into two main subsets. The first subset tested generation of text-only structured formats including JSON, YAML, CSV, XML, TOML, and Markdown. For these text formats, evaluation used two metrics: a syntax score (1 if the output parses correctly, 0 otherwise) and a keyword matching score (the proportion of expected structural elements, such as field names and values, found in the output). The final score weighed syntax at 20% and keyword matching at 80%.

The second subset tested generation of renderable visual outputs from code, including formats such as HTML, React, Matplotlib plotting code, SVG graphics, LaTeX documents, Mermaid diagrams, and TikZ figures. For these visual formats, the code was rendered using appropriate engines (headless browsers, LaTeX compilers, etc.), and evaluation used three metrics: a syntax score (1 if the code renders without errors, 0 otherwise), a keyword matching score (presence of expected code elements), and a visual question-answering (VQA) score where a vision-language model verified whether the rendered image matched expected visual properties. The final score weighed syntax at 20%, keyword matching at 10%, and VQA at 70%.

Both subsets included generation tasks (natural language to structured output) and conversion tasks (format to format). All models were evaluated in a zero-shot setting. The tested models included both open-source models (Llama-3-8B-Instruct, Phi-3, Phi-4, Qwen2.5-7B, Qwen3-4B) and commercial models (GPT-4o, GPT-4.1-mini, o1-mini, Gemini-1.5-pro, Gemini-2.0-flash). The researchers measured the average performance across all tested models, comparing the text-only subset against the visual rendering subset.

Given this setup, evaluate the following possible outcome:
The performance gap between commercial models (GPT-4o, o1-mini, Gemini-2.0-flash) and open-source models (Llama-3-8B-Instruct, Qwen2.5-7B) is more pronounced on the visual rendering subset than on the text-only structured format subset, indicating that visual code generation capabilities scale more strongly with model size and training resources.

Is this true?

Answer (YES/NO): NO